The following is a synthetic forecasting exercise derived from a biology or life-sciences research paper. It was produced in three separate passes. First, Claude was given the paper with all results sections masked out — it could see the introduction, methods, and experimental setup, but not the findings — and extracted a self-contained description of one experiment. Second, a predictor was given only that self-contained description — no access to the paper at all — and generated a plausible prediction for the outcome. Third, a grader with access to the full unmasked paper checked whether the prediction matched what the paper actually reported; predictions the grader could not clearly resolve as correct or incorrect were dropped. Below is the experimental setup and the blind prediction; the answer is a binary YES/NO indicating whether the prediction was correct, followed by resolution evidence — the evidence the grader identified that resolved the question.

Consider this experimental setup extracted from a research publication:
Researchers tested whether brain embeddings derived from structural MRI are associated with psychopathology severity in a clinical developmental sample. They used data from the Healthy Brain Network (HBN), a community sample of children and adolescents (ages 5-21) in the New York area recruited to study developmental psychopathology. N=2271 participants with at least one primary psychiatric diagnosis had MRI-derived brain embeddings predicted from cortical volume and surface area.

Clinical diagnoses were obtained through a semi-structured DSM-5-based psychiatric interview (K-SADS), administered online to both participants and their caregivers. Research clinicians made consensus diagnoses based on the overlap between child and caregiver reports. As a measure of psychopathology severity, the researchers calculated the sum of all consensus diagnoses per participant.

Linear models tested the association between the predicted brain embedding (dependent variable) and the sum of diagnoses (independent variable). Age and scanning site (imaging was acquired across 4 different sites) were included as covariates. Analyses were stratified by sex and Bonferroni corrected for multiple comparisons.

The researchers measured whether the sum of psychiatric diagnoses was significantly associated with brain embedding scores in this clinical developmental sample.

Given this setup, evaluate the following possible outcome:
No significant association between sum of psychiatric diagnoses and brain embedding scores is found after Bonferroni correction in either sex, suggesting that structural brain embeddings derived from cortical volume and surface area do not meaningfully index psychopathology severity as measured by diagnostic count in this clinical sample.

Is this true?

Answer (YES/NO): NO